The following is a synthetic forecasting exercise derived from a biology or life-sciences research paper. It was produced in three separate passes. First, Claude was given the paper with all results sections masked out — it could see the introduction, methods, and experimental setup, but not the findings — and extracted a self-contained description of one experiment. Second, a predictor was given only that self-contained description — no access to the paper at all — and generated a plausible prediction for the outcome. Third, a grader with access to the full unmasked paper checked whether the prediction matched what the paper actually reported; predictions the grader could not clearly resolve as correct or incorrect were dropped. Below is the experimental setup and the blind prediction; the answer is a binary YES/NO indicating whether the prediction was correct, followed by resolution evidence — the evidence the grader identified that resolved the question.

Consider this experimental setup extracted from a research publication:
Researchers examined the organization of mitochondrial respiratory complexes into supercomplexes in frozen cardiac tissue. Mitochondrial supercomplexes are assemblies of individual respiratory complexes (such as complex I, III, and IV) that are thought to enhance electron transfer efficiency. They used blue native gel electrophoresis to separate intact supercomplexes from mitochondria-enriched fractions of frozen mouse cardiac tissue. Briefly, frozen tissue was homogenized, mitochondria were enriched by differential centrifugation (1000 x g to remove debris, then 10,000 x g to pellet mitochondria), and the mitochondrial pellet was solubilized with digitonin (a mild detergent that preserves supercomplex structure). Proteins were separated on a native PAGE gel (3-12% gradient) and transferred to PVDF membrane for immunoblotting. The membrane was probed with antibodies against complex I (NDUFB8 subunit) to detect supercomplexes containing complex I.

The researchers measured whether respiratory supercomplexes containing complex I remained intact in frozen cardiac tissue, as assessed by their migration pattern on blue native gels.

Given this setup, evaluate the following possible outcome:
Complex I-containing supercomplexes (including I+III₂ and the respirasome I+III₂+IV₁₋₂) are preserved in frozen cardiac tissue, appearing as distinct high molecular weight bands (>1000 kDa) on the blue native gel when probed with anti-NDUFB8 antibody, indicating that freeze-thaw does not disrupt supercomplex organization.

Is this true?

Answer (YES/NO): YES